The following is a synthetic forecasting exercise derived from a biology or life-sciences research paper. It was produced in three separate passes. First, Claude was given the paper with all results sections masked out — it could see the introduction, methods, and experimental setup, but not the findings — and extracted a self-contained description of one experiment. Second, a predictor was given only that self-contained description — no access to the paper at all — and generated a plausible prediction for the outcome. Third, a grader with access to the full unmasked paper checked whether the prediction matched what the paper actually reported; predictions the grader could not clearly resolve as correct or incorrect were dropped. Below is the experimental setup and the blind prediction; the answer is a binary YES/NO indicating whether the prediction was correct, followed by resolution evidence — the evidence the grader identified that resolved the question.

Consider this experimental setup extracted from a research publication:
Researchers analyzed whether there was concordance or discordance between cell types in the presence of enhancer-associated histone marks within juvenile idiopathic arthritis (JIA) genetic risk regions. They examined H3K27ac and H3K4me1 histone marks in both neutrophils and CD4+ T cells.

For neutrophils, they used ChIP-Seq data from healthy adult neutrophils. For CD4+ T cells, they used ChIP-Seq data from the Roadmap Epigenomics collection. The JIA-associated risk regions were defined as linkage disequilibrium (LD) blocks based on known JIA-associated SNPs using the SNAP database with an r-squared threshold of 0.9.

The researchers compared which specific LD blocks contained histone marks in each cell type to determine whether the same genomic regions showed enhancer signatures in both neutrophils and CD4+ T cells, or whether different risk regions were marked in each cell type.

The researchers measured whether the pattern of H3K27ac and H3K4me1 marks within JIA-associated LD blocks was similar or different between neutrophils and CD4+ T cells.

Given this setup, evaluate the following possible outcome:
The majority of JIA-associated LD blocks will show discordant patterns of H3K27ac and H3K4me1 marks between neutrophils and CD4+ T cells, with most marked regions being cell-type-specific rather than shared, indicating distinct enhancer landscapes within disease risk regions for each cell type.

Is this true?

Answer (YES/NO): NO